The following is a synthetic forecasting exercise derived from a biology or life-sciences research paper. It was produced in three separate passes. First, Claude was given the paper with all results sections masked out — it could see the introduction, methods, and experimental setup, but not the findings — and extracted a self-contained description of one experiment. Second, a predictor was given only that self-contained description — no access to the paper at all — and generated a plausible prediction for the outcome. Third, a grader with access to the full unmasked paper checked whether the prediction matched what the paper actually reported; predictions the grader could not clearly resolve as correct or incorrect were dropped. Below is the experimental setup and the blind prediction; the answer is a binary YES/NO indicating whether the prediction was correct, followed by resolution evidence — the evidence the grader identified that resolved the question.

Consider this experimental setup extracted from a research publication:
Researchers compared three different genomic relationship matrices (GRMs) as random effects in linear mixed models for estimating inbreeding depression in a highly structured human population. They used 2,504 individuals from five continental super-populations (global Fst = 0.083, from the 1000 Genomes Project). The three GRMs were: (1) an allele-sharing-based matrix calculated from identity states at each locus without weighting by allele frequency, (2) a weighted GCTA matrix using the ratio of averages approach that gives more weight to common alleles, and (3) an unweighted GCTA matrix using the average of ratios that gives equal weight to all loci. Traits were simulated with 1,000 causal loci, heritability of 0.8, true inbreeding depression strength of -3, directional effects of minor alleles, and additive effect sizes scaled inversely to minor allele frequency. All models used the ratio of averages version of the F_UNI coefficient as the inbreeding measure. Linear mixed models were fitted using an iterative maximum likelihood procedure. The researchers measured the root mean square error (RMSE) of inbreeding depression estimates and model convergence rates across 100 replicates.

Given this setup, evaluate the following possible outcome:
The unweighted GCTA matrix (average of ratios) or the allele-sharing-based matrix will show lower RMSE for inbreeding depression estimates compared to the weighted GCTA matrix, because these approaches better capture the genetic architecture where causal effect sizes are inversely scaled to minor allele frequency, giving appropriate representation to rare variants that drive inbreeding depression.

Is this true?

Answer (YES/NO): NO